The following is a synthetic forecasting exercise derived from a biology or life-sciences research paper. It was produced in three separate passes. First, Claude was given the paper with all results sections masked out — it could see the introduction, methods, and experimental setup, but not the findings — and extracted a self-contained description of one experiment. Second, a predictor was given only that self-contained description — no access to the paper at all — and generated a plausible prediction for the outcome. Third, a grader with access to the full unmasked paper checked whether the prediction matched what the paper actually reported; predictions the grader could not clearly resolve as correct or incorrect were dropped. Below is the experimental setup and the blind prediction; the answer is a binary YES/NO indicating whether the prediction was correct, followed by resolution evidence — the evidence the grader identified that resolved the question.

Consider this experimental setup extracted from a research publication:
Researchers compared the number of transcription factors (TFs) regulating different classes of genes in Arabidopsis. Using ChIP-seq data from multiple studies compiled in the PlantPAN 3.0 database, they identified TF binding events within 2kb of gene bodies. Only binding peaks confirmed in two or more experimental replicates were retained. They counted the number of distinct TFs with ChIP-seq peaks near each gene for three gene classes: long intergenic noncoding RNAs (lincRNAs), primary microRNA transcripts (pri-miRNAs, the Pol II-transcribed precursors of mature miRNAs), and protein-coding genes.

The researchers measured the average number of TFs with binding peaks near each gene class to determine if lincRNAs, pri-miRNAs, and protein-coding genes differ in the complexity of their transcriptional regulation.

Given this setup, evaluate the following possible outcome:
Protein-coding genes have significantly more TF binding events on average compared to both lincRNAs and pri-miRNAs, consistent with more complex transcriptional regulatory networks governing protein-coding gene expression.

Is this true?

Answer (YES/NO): NO